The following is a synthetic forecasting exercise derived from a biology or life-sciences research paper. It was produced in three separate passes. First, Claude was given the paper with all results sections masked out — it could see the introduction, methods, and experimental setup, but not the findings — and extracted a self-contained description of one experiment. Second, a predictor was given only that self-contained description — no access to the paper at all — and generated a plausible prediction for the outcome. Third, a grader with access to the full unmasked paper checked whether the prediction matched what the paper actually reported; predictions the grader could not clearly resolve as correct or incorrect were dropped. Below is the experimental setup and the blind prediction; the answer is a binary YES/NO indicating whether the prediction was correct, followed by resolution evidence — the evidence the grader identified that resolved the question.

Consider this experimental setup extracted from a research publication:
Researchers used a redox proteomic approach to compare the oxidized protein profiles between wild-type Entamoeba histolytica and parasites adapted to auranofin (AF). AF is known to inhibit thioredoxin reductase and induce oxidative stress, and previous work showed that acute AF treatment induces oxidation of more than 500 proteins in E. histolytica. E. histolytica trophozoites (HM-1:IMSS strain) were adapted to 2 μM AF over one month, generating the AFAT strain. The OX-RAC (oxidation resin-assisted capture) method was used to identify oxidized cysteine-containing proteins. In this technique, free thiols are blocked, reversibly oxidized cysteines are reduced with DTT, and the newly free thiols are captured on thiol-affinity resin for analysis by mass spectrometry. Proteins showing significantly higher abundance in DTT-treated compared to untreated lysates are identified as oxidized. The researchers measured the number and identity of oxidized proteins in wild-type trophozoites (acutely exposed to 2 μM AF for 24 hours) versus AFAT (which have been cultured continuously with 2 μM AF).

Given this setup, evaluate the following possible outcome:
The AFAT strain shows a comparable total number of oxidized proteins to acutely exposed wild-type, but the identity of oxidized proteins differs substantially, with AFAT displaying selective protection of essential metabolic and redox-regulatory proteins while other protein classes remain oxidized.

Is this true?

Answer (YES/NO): NO